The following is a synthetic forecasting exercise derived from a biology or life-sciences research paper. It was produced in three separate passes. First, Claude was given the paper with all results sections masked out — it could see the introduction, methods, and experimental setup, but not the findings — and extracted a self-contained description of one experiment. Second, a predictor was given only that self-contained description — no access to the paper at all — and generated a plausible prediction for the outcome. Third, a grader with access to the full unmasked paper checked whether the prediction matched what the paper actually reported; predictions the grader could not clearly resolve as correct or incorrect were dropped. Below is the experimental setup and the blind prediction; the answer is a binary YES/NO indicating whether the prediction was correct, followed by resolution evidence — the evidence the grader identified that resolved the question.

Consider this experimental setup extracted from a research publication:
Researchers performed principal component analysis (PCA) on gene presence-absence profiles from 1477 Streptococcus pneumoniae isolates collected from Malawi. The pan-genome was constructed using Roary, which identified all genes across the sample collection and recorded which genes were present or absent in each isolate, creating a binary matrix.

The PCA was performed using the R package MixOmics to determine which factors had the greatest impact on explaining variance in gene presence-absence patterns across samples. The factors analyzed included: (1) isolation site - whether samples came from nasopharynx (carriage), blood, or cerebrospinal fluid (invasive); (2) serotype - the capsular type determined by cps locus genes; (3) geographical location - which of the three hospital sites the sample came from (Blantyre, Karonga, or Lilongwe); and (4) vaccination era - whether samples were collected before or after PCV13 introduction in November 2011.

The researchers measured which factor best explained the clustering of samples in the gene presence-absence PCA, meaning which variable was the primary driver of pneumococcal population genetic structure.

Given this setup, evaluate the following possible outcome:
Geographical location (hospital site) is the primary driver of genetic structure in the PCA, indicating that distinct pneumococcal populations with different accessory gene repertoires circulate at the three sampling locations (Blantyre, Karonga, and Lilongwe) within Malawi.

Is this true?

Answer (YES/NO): NO